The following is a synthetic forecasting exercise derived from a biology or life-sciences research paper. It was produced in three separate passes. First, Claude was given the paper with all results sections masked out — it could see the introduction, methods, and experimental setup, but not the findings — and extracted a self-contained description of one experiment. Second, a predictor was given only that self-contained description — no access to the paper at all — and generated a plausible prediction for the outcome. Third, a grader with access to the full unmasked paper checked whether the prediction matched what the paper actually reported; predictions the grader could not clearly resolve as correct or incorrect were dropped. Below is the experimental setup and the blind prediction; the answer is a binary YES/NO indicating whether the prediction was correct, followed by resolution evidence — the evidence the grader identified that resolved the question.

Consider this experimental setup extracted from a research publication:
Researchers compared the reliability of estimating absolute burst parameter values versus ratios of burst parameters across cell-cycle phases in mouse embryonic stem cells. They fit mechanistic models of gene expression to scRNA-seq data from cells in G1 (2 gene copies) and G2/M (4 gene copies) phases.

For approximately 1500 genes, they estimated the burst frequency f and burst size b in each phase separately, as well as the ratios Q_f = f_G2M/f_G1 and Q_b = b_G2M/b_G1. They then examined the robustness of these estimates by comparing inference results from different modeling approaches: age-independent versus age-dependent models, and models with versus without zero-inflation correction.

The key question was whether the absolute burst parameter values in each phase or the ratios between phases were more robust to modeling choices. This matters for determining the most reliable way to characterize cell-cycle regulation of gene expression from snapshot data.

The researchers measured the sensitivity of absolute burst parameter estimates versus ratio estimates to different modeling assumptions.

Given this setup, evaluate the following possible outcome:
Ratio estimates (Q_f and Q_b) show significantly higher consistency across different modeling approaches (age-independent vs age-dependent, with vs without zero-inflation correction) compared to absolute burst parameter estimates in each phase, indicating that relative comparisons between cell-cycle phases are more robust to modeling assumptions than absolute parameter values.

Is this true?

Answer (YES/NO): YES